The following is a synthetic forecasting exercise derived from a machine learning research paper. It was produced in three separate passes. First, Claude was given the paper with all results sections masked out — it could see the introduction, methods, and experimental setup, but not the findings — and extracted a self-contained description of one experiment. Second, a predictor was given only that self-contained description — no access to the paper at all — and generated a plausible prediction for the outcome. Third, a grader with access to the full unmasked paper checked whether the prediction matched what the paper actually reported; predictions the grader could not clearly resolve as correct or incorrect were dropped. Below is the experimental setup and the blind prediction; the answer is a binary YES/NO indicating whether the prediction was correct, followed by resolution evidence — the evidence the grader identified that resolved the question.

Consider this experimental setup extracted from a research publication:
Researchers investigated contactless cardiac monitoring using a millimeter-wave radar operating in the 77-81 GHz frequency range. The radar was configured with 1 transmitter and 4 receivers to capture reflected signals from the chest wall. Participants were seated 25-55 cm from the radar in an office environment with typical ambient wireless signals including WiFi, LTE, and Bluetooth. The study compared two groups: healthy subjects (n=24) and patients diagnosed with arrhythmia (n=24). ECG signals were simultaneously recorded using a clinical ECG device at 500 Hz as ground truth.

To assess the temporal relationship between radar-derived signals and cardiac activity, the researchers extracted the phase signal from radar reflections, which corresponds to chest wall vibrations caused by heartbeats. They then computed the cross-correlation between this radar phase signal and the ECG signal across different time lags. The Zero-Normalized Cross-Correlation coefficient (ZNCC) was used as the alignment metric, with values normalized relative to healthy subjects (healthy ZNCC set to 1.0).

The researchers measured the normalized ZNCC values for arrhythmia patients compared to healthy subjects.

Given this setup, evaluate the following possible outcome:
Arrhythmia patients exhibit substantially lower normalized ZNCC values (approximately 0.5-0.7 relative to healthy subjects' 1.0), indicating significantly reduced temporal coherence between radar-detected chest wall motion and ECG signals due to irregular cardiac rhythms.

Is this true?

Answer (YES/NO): YES